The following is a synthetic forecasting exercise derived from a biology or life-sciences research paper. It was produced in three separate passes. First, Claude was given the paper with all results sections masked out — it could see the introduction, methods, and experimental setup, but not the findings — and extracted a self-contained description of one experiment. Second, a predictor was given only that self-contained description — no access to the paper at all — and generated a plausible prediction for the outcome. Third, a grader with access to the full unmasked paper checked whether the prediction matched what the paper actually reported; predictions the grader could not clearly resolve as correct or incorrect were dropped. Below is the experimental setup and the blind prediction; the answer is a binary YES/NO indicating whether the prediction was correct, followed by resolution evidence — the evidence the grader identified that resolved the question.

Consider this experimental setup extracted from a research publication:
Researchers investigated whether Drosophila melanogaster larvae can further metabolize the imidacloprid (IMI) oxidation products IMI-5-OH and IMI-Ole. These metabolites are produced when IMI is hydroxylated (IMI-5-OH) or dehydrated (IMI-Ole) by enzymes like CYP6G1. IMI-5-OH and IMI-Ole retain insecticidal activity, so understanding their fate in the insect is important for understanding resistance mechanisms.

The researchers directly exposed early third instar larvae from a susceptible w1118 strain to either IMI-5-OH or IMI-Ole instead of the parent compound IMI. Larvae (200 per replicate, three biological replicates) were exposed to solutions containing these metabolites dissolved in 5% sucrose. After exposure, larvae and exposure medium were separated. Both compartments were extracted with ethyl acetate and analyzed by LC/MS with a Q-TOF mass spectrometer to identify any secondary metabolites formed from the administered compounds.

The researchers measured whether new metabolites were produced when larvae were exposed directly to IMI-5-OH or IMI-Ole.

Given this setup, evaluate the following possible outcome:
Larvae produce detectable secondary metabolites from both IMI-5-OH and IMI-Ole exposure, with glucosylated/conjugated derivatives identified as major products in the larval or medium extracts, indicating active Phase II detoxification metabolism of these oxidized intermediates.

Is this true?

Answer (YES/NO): NO